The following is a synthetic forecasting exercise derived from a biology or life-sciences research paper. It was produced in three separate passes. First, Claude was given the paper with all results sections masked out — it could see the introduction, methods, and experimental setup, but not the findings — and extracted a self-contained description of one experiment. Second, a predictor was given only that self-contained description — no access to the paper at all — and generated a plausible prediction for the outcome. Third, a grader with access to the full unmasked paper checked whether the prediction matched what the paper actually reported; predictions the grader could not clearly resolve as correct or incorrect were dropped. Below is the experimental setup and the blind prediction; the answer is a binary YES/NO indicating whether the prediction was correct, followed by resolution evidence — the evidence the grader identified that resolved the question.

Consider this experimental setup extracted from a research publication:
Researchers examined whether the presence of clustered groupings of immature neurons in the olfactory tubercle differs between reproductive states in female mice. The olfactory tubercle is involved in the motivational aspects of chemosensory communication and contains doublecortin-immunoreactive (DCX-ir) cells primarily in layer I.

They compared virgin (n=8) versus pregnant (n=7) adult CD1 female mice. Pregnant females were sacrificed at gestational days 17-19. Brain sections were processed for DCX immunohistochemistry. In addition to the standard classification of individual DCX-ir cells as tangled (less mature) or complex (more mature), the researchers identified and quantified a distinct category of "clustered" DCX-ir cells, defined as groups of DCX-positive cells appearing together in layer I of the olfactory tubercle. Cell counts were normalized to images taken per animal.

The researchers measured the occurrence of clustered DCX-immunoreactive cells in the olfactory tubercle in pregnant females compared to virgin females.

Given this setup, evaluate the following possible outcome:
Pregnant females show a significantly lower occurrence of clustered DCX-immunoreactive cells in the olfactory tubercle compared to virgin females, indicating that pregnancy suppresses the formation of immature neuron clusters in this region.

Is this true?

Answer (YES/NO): NO